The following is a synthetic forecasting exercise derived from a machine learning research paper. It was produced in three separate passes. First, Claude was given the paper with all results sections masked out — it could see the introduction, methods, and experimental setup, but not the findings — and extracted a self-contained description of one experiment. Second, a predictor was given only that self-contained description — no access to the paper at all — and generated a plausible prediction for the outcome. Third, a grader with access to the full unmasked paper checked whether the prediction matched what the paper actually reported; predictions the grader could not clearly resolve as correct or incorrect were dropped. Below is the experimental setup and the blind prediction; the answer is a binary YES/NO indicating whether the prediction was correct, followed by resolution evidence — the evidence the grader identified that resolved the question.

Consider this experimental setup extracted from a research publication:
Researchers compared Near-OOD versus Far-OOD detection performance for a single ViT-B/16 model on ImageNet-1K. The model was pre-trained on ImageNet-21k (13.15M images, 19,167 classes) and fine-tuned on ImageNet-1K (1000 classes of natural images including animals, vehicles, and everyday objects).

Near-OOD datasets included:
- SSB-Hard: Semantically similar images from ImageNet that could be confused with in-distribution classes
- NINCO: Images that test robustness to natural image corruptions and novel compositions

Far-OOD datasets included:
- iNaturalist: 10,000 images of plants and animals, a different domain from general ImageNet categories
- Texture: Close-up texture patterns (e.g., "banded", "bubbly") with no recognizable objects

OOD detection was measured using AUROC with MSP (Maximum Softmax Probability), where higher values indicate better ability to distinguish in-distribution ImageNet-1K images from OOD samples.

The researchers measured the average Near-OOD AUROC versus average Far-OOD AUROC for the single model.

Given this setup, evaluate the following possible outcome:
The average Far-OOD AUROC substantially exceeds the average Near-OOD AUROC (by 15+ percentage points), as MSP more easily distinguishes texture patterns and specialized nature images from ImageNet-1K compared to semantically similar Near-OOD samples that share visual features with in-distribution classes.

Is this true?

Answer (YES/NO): NO